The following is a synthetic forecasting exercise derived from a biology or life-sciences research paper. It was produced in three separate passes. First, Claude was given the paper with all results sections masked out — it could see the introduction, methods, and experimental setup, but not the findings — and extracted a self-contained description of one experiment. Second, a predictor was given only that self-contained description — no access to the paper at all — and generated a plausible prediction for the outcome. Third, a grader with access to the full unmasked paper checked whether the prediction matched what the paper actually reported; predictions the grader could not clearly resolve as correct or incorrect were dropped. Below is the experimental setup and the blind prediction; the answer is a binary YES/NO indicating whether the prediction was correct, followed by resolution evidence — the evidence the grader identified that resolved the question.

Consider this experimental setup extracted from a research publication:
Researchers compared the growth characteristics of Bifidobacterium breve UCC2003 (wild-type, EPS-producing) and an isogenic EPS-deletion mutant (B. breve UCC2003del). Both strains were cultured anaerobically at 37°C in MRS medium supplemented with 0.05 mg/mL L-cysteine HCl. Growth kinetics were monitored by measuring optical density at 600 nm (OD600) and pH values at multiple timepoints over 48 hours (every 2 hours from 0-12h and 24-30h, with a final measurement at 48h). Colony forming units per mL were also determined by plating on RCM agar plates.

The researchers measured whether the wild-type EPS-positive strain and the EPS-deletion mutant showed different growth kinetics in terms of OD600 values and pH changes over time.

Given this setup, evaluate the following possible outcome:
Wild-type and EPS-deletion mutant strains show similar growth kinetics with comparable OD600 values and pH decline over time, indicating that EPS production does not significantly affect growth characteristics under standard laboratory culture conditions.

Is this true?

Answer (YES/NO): YES